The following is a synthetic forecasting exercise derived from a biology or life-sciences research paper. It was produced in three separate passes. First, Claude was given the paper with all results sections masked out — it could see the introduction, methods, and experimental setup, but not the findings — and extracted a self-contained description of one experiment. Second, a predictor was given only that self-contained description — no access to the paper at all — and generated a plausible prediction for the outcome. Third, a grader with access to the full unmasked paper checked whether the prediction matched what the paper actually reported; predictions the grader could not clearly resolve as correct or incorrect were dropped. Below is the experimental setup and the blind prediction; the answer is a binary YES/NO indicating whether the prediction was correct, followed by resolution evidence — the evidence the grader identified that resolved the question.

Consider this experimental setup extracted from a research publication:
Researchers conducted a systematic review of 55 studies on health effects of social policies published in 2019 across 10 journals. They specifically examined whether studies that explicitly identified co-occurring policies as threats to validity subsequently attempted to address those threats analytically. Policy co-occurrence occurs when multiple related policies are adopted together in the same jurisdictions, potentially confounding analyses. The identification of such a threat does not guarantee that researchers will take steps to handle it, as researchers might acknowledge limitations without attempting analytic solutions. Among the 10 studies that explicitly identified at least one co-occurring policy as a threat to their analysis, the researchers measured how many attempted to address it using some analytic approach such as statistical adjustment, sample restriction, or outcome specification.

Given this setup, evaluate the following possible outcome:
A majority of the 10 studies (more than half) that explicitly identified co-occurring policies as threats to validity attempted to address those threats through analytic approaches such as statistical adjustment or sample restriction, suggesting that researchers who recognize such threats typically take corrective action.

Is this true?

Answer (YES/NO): YES